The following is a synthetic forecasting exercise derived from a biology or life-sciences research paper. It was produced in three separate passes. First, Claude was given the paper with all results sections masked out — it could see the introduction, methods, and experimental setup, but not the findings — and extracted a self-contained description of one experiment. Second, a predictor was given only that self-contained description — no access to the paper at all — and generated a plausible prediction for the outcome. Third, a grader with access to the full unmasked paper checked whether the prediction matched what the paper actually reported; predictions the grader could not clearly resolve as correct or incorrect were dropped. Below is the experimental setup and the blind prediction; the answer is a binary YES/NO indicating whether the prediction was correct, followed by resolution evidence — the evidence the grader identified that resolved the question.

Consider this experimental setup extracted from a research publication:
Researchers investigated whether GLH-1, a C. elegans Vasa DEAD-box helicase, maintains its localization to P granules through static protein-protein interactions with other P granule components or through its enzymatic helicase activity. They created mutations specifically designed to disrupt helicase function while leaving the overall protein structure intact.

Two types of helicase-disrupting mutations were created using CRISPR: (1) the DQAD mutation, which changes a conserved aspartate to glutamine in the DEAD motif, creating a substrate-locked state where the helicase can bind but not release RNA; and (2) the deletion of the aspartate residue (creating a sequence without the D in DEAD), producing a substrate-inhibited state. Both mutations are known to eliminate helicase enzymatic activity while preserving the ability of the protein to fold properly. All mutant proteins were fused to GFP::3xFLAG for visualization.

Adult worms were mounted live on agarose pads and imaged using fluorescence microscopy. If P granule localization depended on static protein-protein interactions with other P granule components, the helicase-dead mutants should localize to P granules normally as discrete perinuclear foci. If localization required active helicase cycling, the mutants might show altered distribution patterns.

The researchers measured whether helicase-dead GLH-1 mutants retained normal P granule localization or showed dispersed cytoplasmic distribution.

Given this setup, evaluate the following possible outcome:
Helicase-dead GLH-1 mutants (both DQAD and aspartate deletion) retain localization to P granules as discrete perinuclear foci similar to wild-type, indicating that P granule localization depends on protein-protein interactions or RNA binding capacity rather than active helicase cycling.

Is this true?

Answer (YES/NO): NO